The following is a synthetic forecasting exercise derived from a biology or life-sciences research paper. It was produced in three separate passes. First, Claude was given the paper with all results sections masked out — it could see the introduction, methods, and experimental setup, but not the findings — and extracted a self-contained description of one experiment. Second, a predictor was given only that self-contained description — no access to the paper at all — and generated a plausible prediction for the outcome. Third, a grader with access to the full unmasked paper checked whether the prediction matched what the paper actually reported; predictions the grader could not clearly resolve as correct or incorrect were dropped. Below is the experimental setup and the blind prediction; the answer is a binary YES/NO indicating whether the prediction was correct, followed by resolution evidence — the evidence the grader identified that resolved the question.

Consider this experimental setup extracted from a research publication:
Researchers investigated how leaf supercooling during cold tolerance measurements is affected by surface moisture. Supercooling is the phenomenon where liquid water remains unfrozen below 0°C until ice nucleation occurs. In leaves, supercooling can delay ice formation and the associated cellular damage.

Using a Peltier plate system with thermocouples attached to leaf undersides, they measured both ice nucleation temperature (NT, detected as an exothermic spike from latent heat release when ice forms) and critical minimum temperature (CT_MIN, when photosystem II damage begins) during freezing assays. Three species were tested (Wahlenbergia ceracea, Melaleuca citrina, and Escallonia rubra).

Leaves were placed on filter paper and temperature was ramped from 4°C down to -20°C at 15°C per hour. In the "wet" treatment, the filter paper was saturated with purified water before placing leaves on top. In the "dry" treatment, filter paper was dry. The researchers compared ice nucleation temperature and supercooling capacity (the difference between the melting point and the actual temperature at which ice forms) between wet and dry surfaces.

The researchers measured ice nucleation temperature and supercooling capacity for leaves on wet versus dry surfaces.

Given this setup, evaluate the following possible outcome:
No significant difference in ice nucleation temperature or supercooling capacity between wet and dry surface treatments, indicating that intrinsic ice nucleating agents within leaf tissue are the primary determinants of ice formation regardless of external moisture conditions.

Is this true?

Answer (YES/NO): NO